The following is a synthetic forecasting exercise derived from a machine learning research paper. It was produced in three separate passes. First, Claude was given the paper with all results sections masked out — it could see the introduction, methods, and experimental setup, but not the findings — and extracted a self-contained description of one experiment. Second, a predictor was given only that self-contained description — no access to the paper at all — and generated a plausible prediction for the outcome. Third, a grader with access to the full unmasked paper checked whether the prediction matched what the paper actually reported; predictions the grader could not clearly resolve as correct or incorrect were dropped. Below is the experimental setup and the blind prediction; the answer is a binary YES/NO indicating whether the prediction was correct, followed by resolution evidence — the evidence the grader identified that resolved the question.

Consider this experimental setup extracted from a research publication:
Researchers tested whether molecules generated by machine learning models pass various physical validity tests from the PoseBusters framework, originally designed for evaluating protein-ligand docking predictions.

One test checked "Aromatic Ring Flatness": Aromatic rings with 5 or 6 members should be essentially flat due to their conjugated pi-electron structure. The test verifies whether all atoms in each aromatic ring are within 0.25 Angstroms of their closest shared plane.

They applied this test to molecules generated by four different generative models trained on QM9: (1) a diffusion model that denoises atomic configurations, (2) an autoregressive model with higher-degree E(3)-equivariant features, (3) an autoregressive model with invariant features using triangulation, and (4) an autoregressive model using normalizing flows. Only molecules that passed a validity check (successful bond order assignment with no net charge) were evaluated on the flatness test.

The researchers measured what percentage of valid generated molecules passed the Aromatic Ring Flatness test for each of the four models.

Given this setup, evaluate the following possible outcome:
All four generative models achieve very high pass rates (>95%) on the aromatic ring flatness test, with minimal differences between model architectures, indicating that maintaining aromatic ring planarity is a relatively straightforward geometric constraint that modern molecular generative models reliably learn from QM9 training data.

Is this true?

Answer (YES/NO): YES